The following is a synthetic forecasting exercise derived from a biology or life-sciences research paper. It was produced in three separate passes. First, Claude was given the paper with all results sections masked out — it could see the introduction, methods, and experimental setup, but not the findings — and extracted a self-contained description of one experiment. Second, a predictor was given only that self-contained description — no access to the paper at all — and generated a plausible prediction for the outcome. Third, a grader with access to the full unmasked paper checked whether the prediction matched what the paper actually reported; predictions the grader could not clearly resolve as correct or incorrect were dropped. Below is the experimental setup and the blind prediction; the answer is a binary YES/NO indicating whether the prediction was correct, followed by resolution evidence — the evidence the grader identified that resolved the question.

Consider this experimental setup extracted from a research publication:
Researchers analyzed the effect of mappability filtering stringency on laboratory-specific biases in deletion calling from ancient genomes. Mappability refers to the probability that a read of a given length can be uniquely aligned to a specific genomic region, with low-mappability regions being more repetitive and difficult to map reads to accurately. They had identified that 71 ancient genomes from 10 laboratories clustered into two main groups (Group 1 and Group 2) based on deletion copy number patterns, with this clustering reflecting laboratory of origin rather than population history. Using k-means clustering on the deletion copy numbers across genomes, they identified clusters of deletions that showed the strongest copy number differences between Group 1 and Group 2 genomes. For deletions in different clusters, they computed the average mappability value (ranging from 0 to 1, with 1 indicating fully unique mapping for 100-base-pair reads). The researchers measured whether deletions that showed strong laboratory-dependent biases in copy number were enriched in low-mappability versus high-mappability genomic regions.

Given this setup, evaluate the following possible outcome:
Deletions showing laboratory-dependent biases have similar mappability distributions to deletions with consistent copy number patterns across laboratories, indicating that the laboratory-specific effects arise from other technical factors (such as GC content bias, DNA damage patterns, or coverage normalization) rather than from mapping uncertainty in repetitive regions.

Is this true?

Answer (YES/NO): NO